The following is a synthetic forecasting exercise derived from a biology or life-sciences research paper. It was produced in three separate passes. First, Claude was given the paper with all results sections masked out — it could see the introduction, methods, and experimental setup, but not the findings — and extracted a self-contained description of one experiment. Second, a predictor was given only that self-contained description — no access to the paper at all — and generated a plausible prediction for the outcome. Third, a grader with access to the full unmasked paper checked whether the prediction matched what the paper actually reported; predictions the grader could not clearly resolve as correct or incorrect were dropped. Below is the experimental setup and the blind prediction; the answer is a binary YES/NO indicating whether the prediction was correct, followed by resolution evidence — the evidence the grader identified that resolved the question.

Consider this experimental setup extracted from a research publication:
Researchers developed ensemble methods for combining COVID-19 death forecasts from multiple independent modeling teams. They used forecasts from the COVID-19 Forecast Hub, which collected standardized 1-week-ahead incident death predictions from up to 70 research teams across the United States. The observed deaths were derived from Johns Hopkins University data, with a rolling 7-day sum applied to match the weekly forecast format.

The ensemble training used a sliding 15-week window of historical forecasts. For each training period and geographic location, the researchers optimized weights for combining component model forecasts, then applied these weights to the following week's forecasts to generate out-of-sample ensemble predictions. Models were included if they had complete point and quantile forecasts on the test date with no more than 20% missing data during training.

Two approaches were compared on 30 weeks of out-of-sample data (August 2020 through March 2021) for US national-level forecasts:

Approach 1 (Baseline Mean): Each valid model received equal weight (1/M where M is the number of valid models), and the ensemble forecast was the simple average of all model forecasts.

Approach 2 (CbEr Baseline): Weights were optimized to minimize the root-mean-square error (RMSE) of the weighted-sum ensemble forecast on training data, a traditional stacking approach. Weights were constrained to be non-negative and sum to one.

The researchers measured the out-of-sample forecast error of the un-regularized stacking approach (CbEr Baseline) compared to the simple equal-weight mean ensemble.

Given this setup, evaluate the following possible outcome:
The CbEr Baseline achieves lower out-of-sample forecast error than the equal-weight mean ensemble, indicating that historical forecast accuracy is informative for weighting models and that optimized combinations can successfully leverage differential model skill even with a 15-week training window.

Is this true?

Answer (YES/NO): NO